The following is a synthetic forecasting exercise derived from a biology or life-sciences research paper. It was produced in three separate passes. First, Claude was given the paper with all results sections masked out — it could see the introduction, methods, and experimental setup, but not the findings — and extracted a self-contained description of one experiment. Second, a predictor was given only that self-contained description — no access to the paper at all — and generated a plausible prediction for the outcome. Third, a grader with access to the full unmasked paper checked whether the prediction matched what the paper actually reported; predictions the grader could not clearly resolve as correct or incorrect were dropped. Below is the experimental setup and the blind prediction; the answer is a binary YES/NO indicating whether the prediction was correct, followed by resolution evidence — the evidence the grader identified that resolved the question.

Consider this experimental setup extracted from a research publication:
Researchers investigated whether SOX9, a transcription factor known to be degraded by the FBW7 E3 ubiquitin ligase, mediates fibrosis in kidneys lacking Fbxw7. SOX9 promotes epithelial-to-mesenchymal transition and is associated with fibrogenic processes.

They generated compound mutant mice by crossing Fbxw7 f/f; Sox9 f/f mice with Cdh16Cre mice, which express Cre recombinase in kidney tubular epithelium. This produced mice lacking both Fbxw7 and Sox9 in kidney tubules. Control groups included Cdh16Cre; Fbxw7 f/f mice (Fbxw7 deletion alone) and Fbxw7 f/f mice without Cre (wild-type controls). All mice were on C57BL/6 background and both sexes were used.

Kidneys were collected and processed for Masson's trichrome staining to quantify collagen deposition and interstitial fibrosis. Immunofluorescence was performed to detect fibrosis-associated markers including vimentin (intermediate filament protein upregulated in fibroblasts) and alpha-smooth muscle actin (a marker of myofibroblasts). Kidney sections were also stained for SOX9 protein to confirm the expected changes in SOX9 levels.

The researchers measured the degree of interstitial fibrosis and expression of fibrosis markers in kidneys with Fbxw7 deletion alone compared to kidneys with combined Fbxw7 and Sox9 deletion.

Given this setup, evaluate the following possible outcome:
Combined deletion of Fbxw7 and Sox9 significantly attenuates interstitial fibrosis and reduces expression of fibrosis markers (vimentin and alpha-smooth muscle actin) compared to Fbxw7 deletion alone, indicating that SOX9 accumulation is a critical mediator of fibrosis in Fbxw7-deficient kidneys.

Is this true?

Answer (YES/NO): YES